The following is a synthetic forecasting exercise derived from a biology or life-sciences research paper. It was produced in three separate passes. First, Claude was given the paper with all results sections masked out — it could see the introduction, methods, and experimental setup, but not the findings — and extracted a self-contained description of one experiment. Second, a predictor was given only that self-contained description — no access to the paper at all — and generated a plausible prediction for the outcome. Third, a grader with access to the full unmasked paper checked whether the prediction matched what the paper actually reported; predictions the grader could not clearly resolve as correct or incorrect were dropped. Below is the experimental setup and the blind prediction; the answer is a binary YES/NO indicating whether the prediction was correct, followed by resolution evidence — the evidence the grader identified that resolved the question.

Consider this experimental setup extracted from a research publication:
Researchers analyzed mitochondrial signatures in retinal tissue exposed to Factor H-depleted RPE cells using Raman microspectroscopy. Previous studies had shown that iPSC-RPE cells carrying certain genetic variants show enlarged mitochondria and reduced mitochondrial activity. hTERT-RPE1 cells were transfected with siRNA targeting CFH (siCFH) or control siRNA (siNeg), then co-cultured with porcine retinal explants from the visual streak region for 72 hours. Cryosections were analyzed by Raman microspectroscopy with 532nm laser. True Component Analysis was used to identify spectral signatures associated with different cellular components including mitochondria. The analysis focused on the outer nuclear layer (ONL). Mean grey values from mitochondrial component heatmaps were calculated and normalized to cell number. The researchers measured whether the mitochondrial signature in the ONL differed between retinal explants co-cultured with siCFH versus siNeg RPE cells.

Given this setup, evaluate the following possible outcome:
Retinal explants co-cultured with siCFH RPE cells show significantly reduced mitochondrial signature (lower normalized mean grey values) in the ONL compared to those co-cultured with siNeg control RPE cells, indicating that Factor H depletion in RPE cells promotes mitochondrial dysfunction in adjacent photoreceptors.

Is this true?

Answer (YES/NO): YES